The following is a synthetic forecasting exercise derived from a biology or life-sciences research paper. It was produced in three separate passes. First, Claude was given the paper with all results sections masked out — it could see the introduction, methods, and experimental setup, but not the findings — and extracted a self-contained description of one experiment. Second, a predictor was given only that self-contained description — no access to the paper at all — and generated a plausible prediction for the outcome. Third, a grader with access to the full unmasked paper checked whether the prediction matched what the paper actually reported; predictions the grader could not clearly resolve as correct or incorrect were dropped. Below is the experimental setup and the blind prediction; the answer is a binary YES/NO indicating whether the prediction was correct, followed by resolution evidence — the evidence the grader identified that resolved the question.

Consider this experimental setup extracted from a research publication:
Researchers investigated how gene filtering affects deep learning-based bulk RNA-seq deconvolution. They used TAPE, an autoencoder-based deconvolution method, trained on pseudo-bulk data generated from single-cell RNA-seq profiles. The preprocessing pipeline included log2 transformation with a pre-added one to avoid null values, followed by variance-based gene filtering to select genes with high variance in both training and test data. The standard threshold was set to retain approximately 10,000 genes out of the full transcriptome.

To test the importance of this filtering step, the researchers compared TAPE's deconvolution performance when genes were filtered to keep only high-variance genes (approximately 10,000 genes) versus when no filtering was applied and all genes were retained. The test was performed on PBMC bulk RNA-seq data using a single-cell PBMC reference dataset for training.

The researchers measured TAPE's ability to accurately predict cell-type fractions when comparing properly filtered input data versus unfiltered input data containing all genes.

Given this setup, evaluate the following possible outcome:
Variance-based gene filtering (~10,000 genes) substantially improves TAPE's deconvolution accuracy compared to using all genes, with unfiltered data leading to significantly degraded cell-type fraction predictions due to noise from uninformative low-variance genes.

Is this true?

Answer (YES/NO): YES